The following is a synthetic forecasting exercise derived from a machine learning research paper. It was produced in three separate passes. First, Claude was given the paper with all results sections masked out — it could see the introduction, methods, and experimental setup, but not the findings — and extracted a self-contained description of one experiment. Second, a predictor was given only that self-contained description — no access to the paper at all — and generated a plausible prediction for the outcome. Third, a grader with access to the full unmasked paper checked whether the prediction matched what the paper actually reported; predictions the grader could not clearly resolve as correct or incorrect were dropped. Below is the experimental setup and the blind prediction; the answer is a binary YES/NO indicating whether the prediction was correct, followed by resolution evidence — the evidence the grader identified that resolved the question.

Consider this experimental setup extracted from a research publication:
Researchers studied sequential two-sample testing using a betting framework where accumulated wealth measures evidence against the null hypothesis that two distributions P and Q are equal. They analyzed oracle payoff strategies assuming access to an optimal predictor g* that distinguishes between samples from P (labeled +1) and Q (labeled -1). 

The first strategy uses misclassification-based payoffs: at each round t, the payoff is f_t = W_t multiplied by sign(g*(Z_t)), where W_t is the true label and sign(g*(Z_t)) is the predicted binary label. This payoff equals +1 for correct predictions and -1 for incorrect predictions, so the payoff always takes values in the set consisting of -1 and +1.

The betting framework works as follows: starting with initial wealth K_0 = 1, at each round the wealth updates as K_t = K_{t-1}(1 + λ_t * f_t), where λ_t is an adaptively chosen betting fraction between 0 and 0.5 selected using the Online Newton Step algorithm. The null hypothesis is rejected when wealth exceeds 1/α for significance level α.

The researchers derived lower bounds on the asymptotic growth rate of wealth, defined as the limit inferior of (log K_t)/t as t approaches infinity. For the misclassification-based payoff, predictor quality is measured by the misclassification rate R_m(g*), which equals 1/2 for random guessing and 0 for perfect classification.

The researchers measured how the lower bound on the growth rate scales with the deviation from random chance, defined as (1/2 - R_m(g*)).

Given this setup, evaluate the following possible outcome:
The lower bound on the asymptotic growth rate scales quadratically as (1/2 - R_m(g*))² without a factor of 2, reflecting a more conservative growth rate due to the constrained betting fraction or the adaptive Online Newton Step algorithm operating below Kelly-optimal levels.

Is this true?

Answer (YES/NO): YES